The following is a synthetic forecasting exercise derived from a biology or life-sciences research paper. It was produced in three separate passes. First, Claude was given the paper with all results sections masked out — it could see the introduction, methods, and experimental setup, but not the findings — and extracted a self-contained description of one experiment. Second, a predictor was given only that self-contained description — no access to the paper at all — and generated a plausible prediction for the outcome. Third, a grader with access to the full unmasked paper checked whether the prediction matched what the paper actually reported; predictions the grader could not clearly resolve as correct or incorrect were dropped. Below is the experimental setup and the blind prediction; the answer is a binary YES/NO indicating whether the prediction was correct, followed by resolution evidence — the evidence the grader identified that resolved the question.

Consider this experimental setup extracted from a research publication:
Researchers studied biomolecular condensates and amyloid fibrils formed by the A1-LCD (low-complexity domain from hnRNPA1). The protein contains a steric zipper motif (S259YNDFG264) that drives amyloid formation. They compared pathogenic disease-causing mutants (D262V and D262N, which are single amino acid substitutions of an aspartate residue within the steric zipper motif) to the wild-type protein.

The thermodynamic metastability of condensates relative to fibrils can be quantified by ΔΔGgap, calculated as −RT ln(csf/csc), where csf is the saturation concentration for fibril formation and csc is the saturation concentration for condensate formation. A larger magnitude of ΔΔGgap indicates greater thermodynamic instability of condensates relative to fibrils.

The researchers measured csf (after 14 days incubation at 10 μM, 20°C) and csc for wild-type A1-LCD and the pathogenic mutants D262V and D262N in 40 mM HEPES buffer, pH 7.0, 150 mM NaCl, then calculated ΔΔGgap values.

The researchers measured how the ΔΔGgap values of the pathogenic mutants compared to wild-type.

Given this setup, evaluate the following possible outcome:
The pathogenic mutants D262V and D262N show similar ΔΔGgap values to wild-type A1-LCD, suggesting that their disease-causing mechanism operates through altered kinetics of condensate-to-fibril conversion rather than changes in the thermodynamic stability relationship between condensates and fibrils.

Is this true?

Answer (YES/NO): NO